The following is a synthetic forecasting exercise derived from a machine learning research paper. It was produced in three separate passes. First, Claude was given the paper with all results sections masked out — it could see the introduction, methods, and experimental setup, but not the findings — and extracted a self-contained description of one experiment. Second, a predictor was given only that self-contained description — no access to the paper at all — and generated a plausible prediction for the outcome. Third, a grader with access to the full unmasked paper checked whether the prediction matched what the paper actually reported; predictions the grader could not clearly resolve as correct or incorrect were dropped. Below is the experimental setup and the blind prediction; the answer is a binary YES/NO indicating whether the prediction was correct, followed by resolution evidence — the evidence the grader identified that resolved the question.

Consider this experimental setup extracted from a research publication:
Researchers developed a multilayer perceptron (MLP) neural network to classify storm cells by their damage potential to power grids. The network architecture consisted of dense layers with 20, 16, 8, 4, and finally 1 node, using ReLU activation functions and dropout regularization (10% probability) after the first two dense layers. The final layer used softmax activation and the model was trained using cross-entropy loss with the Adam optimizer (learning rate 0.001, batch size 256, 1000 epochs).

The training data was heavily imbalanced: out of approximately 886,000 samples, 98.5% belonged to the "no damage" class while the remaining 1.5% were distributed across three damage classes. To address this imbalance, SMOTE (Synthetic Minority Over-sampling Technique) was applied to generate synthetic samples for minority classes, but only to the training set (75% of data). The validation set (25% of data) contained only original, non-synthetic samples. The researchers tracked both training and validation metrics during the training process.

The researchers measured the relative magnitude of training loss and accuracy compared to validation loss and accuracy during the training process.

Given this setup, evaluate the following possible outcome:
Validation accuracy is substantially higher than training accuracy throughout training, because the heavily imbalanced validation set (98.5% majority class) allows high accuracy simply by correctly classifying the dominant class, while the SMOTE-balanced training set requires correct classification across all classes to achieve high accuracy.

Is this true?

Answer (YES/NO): YES